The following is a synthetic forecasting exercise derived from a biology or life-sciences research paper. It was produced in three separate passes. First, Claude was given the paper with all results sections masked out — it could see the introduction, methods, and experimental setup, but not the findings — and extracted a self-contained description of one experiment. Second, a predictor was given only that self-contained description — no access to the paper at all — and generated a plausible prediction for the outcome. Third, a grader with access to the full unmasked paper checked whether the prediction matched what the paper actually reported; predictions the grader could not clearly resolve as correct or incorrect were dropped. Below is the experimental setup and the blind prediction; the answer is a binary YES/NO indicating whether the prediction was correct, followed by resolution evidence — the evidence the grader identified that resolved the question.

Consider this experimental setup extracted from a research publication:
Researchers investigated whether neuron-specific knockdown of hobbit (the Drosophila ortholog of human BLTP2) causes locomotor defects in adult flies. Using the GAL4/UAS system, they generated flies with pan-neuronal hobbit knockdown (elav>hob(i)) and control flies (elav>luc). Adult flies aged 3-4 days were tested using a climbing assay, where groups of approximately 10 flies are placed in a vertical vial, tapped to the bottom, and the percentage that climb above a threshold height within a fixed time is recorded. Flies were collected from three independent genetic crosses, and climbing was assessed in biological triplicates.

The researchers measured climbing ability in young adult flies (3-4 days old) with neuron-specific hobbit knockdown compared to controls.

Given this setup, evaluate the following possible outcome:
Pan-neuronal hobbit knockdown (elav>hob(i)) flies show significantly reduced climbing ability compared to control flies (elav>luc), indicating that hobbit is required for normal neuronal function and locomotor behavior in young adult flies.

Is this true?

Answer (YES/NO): YES